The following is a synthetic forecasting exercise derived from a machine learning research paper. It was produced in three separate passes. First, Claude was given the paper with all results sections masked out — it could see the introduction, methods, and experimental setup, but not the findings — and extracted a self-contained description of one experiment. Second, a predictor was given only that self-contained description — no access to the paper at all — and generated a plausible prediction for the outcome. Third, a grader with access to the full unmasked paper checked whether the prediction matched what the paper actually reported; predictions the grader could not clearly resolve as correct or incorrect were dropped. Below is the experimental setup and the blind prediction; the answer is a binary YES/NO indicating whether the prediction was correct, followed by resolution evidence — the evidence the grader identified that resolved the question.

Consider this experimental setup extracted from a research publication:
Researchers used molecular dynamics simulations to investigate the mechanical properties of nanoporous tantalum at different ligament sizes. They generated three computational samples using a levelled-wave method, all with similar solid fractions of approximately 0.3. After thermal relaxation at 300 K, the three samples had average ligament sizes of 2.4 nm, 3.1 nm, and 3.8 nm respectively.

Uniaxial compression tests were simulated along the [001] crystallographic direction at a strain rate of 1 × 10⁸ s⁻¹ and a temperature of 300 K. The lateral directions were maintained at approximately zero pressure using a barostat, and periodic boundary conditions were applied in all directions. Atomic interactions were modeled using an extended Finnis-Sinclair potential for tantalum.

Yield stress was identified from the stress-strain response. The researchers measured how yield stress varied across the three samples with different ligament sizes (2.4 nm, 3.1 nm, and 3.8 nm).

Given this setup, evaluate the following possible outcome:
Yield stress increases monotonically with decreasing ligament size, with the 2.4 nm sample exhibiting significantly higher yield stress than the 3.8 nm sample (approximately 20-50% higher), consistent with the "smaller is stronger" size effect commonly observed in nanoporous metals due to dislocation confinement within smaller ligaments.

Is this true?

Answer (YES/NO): NO